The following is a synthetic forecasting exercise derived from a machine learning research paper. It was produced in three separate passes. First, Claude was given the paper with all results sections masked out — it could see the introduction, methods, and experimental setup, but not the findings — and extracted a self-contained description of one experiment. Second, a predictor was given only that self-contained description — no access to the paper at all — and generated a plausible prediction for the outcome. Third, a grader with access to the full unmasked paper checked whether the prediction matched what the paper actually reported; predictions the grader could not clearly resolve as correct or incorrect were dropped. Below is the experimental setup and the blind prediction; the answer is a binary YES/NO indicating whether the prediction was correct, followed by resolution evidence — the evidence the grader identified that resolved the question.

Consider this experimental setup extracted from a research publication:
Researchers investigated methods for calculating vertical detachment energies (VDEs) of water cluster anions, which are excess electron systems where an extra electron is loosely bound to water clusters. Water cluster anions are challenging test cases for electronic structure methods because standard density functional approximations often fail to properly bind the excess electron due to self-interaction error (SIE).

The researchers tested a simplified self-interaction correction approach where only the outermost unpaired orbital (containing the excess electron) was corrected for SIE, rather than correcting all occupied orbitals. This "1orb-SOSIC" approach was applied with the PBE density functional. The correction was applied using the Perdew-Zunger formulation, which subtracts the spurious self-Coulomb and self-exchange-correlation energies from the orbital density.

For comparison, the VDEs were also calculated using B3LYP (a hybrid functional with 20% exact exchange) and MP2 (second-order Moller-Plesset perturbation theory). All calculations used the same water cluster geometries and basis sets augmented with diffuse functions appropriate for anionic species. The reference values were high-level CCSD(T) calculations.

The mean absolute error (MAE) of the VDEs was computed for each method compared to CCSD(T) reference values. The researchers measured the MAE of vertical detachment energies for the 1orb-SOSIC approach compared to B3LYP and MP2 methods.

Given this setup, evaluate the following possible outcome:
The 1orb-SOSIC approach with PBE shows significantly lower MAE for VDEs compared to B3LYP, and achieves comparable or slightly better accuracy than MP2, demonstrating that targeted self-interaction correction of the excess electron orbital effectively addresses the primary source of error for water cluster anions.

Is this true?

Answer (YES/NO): YES